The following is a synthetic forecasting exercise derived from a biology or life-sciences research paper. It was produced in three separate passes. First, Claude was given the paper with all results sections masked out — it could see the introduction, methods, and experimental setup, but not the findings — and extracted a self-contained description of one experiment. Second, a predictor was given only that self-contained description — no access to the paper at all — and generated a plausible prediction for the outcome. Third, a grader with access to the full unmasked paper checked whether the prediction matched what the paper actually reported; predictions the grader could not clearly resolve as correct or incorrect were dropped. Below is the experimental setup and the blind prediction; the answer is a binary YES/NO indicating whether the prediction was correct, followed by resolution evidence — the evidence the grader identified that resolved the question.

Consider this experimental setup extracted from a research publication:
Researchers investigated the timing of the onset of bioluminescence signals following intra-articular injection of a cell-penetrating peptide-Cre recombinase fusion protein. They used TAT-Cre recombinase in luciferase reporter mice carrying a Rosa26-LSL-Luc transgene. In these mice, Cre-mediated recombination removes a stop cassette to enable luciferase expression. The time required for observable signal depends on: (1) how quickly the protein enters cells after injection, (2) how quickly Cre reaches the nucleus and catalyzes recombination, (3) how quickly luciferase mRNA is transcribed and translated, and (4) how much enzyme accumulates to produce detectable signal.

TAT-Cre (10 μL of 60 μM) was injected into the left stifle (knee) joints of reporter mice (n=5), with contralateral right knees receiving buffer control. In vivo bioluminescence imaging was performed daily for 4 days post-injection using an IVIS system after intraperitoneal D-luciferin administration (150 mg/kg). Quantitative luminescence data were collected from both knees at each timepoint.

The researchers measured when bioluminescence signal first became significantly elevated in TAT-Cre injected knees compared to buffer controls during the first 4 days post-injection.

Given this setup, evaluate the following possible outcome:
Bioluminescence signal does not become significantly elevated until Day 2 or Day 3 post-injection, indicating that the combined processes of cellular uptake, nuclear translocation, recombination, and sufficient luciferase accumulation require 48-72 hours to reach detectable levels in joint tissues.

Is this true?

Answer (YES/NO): NO